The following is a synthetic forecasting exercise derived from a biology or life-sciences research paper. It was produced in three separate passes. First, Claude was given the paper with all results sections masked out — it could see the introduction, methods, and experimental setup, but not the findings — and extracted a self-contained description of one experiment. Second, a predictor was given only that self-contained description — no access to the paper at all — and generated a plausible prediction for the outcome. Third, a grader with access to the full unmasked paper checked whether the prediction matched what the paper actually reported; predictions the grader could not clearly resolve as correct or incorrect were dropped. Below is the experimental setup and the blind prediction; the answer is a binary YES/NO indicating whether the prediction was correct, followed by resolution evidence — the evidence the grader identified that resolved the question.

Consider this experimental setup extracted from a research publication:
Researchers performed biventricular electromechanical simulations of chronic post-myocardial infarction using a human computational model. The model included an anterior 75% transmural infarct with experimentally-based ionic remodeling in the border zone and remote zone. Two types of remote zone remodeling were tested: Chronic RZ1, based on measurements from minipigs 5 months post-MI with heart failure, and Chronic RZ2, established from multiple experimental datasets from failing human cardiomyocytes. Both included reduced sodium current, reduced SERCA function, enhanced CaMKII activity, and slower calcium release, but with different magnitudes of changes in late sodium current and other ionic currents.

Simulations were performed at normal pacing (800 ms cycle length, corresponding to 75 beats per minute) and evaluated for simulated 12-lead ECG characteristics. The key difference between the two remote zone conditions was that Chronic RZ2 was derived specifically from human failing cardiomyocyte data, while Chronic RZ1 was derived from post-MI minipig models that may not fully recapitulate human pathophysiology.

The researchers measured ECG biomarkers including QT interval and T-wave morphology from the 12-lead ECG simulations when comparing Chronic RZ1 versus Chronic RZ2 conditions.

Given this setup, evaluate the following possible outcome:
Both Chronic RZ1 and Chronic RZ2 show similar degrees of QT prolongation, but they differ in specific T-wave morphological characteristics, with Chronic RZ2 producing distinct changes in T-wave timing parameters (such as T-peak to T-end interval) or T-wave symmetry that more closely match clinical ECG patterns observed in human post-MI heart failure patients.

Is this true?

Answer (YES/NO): NO